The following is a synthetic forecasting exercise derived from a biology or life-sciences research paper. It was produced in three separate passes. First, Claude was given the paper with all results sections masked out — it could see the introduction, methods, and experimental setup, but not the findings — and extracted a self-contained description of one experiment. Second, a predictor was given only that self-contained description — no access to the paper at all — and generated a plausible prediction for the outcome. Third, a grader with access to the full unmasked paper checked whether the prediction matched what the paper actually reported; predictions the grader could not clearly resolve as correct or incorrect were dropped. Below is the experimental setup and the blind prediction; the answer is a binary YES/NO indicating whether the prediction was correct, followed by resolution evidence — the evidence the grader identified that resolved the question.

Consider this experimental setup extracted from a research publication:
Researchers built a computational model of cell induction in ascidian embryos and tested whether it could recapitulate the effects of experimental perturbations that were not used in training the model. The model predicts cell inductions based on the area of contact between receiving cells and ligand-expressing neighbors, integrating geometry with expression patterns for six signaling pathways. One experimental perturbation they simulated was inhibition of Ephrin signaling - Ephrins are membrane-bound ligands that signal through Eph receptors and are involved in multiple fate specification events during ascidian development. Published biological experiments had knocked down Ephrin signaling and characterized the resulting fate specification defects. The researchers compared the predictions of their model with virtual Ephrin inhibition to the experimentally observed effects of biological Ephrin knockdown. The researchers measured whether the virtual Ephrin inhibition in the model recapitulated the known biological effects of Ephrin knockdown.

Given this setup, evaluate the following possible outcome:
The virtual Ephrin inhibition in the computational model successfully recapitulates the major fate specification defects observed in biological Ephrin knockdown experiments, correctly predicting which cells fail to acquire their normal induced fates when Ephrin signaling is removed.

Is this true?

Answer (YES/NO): YES